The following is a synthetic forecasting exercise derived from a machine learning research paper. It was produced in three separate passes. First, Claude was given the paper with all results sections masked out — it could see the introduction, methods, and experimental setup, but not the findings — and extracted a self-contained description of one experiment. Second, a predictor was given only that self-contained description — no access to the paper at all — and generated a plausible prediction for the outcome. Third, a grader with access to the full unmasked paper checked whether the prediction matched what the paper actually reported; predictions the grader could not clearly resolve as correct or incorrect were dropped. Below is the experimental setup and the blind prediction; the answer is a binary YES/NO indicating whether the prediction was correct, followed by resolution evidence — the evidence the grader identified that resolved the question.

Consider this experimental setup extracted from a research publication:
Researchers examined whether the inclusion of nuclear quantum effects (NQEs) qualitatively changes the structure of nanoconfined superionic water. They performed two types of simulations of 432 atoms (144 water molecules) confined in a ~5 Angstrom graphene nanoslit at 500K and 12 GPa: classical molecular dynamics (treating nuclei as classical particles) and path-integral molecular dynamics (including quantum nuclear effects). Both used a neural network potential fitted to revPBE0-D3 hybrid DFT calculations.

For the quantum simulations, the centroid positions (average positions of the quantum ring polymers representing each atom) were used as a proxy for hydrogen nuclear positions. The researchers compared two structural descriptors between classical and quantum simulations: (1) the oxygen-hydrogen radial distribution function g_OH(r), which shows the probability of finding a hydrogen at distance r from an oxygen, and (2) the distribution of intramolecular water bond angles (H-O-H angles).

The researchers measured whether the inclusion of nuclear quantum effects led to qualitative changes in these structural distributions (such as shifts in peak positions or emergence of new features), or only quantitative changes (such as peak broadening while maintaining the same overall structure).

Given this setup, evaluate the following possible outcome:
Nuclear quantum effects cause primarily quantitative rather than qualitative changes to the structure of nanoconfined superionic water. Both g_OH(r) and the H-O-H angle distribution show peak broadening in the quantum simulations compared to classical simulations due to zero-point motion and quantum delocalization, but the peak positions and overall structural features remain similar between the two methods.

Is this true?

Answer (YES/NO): YES